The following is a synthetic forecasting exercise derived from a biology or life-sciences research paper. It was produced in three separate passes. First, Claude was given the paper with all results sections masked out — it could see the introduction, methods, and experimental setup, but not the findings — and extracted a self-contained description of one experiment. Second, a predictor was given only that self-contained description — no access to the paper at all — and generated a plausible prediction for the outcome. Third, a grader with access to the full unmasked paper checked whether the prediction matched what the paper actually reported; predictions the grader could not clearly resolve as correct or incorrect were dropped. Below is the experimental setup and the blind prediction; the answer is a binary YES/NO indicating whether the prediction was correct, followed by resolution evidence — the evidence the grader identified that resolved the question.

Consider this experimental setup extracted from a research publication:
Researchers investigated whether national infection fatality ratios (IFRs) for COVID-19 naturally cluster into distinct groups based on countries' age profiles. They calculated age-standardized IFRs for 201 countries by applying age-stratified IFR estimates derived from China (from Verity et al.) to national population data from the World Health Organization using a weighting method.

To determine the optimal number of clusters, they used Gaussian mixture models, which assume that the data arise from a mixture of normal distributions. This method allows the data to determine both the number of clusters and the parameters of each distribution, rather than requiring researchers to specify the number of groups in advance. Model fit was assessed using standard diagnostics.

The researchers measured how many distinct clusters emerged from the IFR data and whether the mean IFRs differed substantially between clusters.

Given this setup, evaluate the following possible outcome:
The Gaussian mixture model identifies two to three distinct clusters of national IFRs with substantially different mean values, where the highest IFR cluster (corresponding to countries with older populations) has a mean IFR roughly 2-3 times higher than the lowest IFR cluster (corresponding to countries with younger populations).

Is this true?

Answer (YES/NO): NO